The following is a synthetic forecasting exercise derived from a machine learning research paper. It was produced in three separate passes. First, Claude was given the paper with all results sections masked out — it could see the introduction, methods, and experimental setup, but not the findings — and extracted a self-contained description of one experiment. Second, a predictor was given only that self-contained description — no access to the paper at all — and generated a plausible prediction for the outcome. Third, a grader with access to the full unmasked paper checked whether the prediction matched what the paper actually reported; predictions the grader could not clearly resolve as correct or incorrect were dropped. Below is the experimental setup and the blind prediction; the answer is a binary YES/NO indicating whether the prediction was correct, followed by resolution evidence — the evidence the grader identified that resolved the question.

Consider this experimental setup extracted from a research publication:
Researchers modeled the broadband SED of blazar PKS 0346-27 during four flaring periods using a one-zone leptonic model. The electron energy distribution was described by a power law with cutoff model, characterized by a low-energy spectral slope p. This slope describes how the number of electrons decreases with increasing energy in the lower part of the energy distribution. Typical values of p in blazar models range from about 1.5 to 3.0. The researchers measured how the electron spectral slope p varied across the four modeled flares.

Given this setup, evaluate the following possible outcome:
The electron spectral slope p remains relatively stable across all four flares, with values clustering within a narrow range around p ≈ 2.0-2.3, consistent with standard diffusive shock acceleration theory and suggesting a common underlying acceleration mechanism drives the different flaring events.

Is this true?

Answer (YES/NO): YES